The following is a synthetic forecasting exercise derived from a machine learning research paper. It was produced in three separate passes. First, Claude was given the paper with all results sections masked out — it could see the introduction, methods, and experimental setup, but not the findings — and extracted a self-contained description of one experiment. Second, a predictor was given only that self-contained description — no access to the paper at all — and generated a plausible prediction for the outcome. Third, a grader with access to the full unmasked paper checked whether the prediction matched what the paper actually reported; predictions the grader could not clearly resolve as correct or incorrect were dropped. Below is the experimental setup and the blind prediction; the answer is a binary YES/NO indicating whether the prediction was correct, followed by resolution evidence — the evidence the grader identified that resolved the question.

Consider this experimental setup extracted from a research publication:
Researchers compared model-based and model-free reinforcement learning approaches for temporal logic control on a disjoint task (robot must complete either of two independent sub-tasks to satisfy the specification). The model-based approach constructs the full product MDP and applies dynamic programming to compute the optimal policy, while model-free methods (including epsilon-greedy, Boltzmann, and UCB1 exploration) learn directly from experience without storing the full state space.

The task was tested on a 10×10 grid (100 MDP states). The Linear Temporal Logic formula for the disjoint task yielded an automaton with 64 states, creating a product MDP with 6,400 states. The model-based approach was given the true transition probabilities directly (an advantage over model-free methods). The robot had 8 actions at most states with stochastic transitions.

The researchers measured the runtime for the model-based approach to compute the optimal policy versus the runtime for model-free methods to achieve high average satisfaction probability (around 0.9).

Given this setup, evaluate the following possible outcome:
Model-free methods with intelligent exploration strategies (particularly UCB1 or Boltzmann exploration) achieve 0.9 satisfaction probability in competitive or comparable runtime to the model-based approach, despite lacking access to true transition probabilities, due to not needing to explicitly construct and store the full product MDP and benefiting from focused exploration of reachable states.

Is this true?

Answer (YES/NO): NO